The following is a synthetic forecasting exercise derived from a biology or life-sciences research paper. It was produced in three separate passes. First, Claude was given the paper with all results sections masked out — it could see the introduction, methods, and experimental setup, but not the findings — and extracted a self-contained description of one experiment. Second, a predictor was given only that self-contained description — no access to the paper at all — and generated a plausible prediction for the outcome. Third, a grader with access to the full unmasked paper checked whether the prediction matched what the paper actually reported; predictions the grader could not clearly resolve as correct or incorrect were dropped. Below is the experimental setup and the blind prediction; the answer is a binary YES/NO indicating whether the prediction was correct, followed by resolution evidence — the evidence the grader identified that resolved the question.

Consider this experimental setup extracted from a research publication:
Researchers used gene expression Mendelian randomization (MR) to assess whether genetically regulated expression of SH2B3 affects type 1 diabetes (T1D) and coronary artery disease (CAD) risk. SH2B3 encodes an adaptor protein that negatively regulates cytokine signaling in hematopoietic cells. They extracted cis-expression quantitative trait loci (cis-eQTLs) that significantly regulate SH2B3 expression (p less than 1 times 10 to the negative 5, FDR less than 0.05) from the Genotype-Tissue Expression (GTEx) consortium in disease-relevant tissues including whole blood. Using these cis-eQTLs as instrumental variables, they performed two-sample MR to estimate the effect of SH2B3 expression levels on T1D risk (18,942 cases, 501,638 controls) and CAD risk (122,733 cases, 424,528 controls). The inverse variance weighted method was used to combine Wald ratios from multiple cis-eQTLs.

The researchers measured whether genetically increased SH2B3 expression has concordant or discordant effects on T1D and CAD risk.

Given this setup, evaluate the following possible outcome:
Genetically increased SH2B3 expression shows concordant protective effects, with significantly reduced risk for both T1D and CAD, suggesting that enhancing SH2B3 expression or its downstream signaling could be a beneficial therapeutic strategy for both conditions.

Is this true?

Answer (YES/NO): YES